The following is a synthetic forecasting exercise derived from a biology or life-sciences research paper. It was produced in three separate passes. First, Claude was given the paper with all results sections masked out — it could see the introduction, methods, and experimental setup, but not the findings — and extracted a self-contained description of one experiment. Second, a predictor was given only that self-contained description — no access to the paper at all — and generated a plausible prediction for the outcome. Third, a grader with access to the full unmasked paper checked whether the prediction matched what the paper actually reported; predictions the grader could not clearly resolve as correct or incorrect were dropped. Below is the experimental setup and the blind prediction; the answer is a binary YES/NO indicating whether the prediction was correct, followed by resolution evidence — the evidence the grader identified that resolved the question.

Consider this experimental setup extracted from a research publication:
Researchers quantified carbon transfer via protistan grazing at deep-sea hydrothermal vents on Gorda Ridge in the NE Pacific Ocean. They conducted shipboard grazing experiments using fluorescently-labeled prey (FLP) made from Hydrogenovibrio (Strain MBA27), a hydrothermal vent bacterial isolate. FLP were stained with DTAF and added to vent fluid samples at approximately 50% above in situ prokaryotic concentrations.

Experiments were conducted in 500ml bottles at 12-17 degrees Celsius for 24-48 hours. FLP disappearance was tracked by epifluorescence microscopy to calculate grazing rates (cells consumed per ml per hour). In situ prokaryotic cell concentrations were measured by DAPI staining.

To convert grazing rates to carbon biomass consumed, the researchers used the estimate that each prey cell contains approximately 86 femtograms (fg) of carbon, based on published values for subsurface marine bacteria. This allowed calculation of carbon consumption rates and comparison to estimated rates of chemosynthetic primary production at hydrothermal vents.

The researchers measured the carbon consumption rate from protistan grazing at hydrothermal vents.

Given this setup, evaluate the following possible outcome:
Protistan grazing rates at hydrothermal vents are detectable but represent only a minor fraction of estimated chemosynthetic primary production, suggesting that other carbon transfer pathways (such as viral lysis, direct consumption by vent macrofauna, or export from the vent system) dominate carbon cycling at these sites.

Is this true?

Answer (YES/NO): NO